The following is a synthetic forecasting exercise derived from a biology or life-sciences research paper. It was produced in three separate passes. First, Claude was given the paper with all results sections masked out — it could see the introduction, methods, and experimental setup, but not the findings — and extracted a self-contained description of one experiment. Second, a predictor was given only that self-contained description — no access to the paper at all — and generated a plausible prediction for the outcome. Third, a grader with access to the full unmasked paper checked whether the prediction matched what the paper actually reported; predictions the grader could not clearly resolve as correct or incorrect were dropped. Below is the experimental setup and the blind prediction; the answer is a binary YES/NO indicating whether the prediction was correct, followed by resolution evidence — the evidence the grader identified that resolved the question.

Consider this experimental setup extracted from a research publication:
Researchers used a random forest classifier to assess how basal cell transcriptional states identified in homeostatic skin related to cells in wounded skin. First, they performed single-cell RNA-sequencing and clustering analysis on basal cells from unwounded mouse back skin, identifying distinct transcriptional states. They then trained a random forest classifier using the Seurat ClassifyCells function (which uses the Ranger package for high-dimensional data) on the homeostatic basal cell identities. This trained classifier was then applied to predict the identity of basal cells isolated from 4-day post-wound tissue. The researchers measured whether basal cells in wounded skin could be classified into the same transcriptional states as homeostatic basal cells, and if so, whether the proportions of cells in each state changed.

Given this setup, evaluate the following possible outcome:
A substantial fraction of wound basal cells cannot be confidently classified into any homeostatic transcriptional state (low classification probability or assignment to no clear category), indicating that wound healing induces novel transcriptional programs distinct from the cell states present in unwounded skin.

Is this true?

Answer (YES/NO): NO